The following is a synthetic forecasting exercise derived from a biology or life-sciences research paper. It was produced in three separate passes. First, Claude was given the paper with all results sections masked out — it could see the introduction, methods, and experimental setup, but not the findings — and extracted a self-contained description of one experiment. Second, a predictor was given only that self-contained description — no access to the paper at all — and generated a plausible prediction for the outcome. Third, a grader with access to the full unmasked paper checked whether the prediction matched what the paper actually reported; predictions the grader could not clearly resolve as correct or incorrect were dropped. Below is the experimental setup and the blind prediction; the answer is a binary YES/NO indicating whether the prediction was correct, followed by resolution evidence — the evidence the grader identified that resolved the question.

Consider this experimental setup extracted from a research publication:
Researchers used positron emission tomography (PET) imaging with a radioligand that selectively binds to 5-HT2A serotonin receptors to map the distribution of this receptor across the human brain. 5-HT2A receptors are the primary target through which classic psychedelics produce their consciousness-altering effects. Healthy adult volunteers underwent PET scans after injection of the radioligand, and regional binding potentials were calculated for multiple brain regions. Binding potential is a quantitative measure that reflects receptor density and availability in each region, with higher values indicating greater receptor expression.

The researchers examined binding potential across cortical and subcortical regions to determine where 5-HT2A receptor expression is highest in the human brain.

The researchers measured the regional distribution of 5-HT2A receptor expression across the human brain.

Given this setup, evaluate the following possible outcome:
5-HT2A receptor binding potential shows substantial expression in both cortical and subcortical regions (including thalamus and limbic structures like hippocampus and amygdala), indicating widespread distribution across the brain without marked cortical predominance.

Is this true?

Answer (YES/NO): NO